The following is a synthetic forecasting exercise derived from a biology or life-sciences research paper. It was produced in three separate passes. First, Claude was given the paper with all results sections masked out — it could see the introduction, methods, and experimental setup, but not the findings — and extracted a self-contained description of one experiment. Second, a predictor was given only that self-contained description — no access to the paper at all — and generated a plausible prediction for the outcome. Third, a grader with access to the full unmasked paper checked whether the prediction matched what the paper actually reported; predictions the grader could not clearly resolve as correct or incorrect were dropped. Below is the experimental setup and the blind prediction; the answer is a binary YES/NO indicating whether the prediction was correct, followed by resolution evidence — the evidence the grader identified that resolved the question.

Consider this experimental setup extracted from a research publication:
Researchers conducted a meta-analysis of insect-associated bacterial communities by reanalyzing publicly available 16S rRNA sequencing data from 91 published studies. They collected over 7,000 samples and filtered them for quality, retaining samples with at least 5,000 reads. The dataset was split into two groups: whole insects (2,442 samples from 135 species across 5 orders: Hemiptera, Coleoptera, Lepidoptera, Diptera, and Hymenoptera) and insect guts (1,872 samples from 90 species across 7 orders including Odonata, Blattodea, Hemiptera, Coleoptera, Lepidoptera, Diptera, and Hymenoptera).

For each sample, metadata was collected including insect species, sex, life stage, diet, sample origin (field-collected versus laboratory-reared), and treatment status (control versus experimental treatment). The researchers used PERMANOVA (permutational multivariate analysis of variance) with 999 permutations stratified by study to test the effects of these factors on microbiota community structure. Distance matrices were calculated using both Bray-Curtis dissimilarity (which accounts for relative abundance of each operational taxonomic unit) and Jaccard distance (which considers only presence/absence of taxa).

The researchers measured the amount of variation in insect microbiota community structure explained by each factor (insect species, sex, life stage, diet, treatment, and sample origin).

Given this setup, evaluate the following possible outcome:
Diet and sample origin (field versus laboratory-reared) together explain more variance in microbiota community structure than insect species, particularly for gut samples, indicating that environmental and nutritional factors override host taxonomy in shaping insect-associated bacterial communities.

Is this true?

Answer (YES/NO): NO